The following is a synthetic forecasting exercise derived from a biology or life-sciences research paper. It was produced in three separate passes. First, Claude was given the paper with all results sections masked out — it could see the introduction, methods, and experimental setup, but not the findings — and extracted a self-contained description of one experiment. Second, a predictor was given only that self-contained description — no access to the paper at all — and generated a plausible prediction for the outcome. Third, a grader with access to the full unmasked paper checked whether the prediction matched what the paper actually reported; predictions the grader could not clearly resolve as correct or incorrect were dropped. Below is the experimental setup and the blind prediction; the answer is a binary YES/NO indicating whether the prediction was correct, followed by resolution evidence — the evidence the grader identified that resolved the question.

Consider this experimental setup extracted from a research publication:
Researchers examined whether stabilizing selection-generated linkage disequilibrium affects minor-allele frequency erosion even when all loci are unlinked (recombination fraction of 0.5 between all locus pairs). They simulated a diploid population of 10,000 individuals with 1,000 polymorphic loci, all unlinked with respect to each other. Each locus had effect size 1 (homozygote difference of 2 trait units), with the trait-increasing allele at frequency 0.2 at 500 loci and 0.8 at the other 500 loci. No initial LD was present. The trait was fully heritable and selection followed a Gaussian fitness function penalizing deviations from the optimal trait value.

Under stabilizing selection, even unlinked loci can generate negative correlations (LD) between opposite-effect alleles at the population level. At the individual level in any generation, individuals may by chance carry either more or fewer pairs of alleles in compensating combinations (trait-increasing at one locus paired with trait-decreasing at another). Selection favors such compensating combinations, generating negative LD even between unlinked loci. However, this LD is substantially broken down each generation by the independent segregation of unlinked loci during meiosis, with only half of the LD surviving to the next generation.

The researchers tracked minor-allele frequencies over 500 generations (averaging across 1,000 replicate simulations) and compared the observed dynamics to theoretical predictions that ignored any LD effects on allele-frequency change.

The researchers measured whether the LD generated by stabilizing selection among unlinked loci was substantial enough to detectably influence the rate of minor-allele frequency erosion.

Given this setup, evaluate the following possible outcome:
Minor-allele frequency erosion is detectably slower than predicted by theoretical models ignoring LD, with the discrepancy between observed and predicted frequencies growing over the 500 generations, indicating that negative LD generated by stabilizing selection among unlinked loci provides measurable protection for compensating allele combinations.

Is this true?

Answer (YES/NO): YES